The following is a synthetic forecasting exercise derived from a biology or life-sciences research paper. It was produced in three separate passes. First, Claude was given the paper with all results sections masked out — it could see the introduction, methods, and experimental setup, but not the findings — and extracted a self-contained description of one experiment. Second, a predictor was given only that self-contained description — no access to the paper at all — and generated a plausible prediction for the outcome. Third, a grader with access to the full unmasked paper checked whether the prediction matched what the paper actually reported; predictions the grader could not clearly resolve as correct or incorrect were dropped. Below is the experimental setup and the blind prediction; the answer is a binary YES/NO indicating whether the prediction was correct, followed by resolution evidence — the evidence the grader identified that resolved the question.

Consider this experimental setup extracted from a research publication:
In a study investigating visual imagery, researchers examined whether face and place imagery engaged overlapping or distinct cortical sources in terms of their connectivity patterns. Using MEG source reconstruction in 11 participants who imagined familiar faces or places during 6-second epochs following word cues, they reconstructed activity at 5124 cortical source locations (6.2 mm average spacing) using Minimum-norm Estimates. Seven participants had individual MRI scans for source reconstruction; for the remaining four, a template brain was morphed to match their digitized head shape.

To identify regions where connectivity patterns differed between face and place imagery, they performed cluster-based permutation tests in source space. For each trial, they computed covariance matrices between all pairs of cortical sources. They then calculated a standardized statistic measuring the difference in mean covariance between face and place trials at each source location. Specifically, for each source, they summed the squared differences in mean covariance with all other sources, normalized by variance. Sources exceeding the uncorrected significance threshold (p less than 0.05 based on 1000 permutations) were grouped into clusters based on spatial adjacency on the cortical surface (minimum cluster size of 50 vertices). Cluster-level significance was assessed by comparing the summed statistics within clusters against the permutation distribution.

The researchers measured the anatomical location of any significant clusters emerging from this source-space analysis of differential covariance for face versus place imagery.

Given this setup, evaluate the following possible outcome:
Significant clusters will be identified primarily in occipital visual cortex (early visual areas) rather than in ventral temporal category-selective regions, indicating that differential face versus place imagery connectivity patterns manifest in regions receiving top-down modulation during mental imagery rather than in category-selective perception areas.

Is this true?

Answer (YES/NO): NO